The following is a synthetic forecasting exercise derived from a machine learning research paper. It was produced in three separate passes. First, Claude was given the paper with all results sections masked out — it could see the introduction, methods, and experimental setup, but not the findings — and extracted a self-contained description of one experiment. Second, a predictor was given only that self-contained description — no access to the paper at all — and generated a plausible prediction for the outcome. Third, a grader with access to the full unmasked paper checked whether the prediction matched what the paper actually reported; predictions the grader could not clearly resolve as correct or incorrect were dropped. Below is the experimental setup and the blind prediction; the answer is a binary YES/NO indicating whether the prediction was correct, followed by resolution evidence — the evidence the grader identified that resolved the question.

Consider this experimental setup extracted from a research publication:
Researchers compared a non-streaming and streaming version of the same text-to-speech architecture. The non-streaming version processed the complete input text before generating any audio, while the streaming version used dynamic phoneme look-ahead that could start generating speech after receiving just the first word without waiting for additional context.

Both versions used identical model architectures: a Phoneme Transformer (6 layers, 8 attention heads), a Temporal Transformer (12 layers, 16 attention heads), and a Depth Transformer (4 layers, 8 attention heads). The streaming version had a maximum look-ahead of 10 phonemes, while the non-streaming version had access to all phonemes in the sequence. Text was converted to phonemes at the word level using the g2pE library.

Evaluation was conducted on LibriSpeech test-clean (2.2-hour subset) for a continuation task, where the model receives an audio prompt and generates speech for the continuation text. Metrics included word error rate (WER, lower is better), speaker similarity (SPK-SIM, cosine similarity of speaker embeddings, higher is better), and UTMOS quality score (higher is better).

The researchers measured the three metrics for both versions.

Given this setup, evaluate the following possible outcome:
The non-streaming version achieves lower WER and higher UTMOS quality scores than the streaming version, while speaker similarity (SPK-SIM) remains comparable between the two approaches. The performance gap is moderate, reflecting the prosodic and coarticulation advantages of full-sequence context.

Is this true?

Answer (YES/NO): NO